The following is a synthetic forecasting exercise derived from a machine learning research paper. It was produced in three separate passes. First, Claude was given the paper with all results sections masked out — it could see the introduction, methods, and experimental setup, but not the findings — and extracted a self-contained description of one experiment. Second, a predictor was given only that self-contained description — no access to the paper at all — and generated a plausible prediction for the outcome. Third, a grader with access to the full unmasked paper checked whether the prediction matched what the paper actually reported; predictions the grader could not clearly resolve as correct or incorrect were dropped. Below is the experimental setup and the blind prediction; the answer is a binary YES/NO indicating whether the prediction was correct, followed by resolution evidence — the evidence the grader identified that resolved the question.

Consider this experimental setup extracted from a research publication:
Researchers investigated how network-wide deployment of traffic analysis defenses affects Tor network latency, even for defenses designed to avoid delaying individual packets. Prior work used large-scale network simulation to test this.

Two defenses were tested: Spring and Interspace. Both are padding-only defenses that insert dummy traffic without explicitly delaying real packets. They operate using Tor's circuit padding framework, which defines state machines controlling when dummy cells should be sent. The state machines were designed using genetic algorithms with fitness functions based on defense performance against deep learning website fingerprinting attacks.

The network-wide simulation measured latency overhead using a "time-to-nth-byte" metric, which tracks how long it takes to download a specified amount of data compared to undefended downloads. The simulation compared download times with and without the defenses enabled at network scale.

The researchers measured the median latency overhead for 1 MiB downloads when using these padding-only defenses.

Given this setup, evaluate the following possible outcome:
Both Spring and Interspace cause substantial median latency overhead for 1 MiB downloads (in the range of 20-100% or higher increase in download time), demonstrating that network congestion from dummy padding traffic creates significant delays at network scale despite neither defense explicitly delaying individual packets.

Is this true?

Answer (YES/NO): NO